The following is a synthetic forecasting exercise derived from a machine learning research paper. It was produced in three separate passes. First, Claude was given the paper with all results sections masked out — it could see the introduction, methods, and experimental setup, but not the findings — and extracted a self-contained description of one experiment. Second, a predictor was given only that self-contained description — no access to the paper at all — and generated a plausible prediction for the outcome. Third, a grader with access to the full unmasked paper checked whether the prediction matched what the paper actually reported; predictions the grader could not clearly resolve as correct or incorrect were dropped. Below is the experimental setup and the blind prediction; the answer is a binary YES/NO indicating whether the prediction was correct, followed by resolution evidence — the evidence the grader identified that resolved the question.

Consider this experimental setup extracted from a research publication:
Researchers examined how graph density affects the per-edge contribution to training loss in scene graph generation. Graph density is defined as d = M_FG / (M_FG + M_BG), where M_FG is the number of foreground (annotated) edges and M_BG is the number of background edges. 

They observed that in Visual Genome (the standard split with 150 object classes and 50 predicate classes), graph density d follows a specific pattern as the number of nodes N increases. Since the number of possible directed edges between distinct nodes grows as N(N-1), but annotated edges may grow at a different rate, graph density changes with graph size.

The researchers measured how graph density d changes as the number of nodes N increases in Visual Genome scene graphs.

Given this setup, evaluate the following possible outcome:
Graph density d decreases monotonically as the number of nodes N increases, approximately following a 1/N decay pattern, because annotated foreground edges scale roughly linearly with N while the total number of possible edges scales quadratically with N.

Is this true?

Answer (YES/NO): YES